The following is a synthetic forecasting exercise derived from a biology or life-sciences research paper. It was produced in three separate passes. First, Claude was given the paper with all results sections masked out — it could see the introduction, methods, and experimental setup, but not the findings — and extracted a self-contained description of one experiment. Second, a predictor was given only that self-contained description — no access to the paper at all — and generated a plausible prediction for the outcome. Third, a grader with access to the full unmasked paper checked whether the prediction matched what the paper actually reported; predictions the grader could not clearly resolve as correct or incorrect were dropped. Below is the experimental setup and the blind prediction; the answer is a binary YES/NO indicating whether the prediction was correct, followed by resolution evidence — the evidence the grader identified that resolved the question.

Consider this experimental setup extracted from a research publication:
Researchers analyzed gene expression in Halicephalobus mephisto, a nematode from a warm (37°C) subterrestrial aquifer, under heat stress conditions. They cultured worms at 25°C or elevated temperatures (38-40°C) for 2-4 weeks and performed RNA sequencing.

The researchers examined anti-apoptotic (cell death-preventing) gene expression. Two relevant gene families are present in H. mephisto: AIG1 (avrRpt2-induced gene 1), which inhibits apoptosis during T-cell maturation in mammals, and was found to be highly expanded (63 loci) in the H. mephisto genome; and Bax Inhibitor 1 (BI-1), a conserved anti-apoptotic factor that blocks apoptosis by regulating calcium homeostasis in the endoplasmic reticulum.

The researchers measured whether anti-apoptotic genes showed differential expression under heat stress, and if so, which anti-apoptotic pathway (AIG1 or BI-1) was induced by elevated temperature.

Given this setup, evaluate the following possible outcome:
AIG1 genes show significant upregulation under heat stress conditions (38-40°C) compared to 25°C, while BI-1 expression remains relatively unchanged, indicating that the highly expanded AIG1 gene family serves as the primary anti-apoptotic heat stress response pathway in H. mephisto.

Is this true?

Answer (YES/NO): NO